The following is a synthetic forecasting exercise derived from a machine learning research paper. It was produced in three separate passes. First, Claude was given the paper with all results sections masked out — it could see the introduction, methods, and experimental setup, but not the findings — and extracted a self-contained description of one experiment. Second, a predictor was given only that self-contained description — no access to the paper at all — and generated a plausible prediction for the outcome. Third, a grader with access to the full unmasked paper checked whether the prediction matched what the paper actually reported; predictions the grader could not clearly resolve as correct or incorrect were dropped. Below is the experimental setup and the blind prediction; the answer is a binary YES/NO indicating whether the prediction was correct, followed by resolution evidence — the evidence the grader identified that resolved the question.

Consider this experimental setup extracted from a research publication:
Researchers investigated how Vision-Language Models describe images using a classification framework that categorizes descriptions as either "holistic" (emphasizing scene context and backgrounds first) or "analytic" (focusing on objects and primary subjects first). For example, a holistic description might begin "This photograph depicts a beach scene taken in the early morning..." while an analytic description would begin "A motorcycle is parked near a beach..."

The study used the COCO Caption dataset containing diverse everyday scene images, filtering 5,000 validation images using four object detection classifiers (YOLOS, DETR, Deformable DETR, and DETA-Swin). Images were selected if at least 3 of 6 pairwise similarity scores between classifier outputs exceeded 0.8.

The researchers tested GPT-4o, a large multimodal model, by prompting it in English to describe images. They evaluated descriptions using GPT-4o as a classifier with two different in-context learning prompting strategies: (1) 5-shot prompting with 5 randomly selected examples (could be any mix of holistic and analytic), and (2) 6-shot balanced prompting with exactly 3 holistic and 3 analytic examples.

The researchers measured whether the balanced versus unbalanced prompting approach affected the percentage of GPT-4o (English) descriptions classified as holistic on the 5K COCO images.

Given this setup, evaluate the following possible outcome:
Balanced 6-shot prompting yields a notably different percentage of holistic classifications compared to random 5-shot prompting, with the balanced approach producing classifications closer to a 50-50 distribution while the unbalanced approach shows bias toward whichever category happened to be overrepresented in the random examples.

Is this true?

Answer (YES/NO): NO